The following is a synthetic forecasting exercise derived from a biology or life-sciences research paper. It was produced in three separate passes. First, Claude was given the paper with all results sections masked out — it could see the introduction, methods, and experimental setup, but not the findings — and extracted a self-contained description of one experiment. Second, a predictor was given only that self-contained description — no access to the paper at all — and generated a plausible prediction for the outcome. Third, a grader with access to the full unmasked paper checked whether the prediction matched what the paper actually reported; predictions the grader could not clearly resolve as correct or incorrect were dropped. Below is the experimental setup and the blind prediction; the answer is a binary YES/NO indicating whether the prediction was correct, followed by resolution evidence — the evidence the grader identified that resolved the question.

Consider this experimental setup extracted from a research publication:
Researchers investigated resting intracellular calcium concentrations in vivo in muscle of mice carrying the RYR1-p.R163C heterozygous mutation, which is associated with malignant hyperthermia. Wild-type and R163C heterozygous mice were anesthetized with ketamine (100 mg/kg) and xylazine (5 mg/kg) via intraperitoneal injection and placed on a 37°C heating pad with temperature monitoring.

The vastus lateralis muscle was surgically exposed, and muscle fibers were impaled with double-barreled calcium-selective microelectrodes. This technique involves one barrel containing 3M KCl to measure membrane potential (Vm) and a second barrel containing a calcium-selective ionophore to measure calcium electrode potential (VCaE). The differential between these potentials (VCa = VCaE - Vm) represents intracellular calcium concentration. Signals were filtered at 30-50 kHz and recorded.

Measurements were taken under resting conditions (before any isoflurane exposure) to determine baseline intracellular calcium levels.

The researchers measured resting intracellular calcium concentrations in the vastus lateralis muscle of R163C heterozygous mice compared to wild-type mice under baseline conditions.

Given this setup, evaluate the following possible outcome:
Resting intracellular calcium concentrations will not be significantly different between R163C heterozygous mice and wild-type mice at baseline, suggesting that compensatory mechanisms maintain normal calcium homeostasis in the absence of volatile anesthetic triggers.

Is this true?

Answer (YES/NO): NO